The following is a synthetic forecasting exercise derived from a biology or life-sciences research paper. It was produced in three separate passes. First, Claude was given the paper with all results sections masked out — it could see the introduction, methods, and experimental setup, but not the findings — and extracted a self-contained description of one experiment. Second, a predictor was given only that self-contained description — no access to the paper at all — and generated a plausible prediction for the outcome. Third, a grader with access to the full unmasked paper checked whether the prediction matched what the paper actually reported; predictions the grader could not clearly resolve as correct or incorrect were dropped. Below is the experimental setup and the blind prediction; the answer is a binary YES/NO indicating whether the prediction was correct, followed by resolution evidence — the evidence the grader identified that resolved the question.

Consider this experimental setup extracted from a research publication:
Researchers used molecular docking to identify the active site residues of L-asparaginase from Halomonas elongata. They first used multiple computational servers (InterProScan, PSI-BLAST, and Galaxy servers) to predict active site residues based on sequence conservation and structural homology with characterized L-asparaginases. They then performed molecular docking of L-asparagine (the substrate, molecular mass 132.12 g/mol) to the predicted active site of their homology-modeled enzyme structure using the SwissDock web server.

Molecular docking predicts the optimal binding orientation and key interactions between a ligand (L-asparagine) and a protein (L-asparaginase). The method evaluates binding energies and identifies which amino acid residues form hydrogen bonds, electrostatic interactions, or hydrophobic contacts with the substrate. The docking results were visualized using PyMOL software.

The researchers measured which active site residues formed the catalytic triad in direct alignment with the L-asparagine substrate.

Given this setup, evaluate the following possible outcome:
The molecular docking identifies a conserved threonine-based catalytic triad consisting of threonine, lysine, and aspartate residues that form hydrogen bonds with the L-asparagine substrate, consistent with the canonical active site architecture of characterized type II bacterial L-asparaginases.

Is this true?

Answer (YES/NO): NO